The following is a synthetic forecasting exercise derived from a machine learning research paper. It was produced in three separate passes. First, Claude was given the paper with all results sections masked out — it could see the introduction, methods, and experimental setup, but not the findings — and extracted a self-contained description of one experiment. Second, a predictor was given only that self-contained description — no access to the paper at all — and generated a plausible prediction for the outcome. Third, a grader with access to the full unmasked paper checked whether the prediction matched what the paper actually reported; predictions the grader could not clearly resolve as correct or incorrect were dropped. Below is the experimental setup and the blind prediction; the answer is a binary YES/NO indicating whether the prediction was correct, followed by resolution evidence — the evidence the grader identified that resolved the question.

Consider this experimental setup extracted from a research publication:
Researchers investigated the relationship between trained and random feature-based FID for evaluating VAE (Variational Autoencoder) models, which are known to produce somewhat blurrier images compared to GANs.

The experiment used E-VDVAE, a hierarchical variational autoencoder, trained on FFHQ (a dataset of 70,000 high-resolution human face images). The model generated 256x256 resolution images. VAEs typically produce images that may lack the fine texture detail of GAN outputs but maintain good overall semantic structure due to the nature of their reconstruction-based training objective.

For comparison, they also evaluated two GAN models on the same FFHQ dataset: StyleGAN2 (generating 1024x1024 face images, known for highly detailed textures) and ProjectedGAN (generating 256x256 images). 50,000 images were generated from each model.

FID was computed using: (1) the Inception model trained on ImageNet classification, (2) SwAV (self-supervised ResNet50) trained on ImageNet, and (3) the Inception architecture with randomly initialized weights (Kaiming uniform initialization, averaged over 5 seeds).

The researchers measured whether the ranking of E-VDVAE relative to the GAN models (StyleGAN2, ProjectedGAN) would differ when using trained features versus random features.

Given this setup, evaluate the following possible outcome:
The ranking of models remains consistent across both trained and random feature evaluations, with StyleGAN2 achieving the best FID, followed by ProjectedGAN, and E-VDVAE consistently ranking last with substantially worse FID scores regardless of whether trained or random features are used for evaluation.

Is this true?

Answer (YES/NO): YES